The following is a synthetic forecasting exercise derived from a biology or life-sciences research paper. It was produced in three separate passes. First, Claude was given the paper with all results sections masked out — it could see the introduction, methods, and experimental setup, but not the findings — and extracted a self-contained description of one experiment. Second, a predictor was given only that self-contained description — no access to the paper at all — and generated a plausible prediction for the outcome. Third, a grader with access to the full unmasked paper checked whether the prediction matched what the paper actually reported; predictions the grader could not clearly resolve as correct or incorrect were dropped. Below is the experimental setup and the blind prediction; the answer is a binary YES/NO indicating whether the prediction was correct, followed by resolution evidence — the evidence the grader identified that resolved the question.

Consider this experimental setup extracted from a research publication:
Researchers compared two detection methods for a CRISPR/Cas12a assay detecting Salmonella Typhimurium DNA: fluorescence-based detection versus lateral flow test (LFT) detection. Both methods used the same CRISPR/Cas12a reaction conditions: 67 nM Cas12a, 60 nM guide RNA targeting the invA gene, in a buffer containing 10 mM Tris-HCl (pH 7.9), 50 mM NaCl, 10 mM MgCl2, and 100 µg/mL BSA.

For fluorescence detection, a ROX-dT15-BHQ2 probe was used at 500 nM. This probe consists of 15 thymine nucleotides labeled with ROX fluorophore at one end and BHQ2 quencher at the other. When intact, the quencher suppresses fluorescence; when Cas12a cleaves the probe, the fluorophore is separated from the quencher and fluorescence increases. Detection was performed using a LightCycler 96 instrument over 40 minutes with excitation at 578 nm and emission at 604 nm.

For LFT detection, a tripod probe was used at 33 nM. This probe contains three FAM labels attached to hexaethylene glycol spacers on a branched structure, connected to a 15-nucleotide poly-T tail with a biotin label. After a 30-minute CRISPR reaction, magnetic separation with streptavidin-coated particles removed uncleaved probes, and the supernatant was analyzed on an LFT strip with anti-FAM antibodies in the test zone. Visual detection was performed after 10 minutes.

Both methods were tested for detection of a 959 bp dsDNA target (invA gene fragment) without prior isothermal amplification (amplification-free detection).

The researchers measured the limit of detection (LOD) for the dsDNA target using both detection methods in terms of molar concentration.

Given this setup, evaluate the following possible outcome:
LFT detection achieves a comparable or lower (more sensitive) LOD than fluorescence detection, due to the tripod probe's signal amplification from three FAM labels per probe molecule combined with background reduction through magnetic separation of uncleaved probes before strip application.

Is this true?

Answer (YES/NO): YES